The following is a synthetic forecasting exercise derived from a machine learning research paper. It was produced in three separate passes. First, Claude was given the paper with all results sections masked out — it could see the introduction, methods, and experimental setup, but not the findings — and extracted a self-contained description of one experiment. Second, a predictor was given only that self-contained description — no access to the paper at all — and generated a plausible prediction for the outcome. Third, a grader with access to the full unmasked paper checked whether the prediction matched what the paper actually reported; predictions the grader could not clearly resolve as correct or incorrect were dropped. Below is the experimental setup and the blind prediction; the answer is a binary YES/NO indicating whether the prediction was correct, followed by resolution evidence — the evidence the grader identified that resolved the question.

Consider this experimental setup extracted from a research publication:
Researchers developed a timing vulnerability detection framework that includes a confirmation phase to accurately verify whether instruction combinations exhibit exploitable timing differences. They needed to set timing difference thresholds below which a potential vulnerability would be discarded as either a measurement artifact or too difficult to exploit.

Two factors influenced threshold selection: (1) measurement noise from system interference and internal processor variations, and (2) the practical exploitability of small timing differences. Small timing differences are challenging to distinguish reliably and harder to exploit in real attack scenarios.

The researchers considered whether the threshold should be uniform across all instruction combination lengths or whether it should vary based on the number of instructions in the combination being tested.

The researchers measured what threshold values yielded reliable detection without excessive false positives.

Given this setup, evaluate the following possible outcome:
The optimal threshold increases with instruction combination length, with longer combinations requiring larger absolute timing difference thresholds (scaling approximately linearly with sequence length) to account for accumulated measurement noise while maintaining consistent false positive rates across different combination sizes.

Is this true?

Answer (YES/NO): NO